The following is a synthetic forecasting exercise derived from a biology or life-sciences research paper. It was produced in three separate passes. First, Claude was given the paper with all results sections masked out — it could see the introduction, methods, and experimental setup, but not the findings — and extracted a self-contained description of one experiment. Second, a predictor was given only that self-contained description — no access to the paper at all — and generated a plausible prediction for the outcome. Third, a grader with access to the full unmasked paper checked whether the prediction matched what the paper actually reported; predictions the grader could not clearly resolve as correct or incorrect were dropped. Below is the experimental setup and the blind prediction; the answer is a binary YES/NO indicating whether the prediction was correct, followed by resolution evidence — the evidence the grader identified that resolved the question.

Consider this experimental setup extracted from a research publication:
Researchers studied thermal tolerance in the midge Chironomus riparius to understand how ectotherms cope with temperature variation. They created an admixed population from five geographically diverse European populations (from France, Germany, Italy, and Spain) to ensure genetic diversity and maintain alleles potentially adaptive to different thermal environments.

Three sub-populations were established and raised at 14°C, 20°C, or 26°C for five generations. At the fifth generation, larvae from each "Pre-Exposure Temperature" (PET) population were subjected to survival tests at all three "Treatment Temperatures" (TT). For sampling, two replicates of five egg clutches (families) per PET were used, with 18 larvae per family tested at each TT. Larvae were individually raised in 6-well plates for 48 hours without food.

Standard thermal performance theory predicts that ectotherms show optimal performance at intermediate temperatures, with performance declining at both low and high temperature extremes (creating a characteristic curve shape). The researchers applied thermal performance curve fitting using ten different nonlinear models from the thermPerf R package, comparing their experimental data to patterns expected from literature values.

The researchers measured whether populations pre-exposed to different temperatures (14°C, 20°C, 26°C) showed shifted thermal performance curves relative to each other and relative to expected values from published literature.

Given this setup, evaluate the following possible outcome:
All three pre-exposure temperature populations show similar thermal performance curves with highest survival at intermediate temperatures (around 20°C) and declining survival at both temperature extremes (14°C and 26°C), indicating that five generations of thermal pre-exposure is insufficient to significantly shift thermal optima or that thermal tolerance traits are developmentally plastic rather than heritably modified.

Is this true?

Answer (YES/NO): NO